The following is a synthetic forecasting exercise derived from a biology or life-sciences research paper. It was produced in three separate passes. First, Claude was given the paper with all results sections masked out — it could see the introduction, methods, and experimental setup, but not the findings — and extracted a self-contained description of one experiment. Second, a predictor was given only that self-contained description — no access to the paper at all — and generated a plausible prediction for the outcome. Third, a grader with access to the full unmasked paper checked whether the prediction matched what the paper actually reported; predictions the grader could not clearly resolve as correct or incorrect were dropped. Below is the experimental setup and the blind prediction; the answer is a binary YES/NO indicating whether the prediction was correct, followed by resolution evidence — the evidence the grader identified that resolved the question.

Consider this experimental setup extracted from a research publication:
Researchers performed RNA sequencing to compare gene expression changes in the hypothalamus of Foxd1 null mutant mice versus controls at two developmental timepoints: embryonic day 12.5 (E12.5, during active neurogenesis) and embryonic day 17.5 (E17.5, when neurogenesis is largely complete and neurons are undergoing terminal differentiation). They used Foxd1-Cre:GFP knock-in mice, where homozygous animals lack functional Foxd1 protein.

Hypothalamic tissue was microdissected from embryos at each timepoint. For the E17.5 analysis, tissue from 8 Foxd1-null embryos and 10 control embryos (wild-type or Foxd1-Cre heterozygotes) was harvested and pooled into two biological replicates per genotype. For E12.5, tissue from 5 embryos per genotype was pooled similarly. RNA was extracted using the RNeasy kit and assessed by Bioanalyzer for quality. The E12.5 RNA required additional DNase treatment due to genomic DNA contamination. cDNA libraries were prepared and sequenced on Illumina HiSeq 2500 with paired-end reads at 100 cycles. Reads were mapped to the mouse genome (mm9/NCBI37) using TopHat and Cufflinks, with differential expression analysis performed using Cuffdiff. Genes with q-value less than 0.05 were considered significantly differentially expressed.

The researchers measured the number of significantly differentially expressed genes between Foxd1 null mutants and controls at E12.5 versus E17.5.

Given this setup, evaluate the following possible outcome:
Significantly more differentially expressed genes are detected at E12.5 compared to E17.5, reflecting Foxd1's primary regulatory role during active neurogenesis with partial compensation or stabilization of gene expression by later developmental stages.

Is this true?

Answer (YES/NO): YES